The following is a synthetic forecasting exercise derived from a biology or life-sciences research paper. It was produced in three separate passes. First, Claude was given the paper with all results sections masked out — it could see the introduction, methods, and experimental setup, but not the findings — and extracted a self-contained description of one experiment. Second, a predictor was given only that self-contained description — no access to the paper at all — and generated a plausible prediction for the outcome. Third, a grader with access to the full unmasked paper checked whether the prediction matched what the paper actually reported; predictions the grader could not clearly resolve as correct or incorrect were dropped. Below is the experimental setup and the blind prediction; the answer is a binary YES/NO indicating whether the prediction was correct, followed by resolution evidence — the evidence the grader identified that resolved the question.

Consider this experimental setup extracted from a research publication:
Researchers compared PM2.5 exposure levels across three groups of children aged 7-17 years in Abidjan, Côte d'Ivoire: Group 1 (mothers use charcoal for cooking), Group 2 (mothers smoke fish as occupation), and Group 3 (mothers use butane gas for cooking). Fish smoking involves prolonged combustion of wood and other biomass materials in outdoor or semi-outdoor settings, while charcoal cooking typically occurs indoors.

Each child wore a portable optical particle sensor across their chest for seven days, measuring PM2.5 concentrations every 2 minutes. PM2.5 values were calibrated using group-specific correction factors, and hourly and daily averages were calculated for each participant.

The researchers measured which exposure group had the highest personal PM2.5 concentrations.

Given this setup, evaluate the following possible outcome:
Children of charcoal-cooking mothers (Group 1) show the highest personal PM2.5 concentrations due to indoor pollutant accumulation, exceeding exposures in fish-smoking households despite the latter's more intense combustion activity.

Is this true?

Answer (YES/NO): NO